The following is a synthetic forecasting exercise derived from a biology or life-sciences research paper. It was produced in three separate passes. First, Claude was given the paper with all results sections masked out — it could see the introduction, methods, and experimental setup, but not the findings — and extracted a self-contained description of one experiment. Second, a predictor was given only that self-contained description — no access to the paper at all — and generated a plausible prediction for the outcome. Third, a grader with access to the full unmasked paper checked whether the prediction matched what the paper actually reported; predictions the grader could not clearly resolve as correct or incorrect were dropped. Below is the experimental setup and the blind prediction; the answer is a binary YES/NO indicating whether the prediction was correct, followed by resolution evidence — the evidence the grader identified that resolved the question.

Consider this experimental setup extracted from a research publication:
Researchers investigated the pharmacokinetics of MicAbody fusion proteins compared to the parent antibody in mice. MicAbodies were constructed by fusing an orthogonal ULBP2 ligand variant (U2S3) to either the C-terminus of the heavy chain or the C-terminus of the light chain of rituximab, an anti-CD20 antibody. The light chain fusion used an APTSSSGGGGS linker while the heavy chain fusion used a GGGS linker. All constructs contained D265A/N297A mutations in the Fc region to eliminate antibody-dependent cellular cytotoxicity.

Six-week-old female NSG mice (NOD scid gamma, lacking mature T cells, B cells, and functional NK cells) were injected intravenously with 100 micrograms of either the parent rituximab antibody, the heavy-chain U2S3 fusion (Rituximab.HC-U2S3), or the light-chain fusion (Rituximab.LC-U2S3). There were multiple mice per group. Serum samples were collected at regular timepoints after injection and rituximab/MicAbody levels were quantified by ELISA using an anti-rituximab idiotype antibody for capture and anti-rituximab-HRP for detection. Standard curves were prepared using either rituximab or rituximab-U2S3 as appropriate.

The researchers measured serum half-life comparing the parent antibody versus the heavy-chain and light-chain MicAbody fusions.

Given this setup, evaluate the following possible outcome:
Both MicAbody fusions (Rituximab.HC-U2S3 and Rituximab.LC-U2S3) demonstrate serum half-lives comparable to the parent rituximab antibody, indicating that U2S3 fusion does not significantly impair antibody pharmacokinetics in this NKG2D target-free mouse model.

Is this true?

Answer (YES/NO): NO